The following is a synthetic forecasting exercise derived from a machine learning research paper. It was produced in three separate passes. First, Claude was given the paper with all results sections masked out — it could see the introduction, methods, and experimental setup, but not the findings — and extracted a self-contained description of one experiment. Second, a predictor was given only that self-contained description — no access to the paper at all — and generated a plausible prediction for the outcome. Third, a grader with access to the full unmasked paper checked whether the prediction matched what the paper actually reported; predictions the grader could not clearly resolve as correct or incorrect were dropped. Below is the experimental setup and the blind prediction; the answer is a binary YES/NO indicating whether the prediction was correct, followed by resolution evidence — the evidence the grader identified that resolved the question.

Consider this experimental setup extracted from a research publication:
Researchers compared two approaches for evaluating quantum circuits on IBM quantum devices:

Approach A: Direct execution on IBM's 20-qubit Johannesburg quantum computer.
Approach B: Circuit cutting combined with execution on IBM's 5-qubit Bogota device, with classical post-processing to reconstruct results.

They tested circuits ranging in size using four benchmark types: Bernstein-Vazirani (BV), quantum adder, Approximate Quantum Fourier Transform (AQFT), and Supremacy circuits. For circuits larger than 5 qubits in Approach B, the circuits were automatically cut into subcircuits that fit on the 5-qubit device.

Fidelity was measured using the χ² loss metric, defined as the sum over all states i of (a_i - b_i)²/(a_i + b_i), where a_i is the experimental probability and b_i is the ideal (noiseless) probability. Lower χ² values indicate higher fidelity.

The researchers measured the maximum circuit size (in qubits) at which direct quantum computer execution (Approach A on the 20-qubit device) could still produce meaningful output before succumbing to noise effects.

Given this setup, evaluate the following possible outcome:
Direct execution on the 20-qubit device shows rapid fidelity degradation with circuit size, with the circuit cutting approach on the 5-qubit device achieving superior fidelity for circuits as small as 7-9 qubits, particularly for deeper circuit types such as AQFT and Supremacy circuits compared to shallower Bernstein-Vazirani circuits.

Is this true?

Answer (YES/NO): NO